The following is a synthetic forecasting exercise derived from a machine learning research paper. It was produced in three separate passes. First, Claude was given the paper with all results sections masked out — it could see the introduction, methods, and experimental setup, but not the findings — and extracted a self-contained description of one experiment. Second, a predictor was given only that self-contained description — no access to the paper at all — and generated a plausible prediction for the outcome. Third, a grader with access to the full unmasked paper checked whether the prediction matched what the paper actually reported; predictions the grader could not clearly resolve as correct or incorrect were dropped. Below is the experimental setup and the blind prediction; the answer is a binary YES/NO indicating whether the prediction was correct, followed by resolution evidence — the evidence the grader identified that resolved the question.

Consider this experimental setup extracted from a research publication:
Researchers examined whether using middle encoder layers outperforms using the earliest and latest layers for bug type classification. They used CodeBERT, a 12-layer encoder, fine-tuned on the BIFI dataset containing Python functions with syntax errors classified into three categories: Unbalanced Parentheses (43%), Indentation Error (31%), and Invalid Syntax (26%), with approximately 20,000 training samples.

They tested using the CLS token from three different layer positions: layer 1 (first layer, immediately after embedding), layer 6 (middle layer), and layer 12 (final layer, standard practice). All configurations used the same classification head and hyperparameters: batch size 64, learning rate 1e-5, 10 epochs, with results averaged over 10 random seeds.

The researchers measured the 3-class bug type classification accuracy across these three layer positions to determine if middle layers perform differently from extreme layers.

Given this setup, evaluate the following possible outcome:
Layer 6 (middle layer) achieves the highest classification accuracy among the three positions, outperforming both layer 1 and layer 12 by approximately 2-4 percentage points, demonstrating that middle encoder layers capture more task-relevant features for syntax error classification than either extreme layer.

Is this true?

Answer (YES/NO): NO